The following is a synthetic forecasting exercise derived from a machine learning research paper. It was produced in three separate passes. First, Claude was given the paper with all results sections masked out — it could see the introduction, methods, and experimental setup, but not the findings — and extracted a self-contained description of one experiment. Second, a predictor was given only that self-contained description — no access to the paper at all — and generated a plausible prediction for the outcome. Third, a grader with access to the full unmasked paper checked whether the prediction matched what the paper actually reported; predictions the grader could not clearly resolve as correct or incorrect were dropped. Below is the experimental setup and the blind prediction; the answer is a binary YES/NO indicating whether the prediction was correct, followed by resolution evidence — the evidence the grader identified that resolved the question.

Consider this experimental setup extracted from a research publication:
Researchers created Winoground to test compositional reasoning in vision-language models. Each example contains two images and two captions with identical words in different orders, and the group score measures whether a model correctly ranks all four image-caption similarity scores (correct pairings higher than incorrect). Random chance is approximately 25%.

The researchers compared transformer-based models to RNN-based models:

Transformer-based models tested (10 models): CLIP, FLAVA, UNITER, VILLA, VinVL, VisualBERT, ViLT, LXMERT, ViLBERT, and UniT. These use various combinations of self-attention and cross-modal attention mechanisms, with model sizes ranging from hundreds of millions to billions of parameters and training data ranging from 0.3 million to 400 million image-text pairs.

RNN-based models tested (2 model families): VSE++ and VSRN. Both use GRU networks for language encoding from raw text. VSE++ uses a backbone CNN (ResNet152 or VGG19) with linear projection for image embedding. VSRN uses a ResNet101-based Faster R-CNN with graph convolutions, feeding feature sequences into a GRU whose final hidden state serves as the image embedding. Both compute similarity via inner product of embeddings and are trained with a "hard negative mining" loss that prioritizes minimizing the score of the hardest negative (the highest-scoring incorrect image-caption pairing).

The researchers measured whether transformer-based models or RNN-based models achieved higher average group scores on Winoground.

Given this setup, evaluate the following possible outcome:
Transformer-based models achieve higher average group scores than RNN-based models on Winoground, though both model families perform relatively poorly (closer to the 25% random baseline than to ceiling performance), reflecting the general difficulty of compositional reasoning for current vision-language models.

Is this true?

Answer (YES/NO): YES